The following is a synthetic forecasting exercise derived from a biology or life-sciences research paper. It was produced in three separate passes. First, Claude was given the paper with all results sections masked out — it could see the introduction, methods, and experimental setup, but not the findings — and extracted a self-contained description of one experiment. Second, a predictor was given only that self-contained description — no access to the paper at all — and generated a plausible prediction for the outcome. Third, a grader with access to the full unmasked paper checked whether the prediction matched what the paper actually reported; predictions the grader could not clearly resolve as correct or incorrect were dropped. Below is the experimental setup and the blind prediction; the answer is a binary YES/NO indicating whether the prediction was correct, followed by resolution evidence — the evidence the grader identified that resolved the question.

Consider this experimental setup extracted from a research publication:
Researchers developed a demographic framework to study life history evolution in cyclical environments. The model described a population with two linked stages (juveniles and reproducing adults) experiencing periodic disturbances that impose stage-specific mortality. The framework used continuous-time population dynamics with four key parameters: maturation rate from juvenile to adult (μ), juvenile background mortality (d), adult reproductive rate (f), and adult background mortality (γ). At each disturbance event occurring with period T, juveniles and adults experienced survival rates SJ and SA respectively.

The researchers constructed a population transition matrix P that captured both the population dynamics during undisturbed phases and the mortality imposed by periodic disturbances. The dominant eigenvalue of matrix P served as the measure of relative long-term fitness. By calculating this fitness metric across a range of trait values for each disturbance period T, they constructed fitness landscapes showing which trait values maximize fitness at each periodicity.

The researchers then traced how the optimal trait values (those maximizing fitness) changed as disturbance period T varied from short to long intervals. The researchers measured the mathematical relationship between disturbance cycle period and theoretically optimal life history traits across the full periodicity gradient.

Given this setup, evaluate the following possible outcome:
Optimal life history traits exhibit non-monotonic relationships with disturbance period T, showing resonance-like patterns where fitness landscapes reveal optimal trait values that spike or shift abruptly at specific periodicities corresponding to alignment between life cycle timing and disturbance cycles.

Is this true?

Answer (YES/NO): NO